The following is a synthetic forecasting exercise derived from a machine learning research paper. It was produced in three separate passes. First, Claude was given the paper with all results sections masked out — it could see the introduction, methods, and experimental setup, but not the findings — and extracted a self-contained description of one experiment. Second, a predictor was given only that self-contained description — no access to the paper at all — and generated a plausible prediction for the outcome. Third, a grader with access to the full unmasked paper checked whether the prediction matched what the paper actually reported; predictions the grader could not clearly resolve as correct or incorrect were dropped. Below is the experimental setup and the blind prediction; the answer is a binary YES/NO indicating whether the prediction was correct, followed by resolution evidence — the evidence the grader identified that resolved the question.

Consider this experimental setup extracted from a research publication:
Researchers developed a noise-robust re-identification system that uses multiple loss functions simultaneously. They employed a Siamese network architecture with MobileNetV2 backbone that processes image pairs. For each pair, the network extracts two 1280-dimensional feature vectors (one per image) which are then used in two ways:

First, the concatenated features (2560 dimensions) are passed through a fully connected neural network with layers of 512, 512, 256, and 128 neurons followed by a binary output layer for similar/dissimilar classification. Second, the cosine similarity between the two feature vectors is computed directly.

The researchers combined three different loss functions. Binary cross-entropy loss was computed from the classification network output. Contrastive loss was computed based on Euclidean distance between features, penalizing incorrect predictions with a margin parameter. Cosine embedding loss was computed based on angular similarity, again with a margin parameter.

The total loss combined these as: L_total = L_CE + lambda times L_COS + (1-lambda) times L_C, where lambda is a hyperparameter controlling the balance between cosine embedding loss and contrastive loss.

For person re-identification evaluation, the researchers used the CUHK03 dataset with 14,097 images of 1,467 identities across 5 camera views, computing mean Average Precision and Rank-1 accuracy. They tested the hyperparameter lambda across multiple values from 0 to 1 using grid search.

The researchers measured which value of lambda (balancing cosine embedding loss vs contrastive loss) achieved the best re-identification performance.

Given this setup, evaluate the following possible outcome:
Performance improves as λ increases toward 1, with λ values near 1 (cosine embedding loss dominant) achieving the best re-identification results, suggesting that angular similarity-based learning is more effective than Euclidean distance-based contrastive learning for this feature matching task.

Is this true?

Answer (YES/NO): NO